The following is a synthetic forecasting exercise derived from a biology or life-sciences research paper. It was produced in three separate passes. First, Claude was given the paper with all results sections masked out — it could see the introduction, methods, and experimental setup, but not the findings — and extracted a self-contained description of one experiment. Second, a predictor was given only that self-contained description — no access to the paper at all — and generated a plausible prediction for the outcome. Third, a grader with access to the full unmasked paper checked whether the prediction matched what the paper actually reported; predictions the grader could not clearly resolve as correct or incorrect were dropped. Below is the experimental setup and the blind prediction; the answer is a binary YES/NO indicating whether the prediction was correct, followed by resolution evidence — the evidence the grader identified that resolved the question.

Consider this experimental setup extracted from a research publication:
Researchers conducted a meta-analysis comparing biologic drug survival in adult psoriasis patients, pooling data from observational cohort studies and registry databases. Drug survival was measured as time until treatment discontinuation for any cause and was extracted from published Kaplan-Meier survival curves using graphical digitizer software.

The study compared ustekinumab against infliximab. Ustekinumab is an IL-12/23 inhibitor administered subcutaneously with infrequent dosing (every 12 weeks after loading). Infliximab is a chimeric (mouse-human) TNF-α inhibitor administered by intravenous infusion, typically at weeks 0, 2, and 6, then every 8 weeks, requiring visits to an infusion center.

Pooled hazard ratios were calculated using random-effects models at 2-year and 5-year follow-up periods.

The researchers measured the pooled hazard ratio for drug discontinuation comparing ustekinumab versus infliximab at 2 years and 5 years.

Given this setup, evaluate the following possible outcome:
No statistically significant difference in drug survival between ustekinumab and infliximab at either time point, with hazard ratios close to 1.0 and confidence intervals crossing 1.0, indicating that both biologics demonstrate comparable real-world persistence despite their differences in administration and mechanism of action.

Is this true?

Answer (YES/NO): NO